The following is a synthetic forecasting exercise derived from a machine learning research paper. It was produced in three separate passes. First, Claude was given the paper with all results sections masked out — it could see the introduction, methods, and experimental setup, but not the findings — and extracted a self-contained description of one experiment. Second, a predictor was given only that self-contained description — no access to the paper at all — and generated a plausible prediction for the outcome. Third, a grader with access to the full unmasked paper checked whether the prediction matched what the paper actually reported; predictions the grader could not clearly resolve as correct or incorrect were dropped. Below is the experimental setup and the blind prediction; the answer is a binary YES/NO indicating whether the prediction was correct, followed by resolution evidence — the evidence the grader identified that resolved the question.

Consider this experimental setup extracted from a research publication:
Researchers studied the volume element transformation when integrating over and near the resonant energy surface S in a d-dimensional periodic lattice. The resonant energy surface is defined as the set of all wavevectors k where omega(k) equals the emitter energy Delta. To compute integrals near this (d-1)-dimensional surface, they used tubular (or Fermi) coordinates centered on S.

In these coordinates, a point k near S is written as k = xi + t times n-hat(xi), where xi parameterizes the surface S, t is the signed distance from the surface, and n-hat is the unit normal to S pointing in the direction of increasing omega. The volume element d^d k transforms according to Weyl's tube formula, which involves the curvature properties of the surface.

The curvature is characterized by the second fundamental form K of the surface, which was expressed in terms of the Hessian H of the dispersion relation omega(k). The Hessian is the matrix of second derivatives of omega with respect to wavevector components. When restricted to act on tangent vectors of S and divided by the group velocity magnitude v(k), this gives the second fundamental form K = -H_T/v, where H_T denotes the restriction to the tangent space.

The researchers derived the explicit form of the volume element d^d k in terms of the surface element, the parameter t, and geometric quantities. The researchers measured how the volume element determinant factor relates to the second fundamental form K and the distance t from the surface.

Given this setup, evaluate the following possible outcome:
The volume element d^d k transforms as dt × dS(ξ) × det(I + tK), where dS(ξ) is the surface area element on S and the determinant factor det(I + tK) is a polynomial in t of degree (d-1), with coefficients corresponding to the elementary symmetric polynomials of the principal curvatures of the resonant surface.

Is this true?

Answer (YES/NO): YES